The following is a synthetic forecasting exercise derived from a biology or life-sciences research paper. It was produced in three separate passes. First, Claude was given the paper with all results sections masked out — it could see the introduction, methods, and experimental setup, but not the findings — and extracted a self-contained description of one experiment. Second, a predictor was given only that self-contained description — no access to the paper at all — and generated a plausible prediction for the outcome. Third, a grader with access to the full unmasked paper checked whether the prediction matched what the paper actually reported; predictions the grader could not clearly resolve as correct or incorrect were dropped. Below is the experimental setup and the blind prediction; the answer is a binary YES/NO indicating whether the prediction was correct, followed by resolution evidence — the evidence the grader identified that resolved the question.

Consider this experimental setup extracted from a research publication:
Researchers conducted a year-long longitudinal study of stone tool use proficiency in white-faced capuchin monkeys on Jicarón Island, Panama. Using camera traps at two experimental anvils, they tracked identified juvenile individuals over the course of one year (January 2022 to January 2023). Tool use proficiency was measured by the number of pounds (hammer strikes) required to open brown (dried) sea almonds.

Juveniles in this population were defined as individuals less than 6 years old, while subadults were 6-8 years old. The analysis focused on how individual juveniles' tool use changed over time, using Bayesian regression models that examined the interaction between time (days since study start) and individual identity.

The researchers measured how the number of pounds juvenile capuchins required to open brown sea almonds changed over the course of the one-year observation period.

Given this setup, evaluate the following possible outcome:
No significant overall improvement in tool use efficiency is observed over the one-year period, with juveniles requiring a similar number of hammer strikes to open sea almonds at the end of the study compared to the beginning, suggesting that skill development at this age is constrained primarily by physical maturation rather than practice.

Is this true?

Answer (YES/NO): NO